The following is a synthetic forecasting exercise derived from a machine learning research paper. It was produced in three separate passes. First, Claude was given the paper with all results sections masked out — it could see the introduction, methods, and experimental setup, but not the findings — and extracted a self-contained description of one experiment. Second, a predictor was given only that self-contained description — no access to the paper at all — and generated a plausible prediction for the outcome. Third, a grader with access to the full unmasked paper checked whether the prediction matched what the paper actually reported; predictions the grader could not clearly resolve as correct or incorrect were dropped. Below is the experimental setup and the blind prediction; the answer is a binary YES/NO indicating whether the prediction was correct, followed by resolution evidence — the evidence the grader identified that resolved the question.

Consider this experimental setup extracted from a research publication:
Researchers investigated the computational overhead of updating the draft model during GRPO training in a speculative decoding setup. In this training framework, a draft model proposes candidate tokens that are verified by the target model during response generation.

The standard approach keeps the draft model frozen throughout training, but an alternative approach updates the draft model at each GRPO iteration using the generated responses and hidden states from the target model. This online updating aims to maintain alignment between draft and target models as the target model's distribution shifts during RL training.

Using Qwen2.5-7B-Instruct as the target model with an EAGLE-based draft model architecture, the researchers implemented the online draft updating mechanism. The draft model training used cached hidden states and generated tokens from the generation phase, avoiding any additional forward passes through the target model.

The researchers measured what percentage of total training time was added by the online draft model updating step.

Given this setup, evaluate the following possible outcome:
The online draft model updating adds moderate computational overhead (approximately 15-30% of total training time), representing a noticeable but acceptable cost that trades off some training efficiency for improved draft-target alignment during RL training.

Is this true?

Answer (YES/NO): NO